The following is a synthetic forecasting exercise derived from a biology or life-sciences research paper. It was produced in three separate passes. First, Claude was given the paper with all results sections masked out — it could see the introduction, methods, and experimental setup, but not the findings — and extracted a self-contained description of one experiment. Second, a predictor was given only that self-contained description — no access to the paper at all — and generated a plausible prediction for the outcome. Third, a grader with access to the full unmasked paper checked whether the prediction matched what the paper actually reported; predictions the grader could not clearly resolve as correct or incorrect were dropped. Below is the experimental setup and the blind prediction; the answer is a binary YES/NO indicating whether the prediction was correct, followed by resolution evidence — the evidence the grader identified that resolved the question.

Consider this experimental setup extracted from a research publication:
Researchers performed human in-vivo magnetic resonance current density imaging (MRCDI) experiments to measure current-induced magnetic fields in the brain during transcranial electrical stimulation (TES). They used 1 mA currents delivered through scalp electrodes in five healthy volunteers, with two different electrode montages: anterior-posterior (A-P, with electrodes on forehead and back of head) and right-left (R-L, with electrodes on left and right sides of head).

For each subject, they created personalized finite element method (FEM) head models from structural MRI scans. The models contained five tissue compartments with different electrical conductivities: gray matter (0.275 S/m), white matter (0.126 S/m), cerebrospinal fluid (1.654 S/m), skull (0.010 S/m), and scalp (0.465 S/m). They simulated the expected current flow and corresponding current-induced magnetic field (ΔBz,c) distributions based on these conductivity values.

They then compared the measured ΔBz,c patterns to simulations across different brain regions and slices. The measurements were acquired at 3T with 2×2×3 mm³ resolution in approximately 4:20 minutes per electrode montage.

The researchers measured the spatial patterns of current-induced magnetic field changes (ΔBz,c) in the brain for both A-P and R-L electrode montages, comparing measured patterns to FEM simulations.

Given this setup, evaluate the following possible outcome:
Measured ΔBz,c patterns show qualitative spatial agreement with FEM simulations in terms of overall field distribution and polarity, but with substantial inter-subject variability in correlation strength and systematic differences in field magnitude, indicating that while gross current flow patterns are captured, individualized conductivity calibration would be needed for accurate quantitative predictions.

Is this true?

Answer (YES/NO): NO